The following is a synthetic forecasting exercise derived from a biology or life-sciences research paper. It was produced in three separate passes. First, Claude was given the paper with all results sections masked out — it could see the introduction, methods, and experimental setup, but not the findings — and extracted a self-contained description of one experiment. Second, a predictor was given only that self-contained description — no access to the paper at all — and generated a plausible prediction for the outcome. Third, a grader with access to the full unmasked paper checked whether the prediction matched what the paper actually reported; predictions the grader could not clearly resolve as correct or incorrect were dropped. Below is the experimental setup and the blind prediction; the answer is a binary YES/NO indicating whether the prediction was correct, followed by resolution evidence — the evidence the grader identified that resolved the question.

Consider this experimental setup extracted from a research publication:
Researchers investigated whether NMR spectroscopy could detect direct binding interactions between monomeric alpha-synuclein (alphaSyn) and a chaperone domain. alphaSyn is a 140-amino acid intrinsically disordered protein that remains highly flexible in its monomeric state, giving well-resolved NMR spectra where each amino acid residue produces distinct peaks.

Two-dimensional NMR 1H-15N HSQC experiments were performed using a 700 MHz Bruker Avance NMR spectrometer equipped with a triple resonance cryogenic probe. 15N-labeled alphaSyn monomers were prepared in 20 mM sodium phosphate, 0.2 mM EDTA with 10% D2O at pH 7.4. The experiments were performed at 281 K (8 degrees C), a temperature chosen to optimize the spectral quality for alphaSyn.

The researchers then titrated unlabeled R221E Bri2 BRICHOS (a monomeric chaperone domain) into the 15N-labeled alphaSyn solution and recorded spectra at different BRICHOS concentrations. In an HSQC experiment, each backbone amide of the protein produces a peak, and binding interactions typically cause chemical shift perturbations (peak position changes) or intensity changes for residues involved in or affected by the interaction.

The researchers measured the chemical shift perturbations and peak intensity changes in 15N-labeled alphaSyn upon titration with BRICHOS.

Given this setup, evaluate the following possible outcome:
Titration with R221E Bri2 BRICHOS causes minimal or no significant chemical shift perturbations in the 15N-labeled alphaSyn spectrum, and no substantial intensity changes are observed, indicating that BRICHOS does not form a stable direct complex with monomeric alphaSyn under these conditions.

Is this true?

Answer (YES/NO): YES